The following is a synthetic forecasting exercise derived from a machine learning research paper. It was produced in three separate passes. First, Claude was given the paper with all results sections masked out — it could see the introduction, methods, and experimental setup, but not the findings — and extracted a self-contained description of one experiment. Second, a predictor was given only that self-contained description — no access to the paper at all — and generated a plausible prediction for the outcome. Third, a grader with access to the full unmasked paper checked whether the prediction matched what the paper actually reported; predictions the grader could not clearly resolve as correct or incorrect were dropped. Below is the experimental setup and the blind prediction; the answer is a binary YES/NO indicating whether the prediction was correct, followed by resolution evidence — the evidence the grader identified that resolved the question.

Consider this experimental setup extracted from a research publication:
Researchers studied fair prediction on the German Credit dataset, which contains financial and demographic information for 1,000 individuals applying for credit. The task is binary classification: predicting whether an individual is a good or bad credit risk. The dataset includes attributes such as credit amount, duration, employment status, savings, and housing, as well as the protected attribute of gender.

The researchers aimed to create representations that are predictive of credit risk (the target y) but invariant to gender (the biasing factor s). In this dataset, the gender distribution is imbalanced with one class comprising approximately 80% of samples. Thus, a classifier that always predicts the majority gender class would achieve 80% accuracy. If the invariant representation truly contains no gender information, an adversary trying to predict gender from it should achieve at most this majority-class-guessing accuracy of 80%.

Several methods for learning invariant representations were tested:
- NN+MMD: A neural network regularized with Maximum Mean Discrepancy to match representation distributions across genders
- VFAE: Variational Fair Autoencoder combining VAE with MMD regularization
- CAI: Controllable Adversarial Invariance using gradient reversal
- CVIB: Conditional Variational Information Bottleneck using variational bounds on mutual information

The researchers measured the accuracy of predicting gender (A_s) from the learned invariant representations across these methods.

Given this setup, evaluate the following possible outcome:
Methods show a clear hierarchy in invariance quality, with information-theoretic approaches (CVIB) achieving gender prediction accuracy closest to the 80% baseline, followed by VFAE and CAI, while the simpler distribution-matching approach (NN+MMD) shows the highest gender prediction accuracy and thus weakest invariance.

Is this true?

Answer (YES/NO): NO